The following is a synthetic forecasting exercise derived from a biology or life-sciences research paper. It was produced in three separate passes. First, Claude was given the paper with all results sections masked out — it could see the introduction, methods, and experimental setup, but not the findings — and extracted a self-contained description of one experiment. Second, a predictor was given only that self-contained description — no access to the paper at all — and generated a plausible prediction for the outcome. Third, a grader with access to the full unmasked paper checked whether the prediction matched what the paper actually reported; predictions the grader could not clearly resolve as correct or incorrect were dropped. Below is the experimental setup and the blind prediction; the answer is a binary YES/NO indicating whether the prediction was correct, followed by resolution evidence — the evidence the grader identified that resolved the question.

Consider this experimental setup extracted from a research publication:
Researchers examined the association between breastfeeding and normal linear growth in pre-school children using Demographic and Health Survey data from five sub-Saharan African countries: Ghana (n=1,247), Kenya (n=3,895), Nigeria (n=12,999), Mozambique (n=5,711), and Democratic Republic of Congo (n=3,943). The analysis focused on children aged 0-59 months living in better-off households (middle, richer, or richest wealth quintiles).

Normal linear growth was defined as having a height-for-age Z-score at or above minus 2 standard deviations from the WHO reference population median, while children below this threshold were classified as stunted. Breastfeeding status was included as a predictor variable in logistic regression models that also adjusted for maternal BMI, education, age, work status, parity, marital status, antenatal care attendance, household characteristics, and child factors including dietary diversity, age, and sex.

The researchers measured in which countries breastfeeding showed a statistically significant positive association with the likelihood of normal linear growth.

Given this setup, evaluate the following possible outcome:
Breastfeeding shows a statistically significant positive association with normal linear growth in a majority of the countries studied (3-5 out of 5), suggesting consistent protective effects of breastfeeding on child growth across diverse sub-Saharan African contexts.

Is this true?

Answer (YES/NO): NO